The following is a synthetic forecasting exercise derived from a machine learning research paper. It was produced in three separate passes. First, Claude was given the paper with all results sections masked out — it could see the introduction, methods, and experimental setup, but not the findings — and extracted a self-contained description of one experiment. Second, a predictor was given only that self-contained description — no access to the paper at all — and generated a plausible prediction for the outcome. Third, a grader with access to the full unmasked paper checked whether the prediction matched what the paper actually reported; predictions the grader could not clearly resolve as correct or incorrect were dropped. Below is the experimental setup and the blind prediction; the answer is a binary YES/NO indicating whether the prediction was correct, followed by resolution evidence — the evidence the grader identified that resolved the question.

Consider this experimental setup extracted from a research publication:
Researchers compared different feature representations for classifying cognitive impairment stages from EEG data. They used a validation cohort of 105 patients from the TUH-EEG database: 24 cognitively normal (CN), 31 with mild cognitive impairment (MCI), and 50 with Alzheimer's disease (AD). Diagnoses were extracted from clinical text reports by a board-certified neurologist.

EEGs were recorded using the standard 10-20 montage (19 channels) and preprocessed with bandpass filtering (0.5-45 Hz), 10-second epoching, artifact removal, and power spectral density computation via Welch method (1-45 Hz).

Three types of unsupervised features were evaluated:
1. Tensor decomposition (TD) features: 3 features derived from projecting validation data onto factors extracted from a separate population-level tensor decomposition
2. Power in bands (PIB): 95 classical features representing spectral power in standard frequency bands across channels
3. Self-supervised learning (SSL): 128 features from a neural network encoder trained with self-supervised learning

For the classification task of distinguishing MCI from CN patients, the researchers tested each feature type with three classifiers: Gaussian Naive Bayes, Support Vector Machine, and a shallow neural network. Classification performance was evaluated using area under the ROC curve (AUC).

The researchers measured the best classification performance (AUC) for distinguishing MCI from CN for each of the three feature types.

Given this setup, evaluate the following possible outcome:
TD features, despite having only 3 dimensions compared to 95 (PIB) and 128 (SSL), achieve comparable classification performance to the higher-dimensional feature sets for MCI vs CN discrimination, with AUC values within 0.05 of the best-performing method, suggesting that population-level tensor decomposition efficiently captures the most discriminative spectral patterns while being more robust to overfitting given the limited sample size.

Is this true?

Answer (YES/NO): YES